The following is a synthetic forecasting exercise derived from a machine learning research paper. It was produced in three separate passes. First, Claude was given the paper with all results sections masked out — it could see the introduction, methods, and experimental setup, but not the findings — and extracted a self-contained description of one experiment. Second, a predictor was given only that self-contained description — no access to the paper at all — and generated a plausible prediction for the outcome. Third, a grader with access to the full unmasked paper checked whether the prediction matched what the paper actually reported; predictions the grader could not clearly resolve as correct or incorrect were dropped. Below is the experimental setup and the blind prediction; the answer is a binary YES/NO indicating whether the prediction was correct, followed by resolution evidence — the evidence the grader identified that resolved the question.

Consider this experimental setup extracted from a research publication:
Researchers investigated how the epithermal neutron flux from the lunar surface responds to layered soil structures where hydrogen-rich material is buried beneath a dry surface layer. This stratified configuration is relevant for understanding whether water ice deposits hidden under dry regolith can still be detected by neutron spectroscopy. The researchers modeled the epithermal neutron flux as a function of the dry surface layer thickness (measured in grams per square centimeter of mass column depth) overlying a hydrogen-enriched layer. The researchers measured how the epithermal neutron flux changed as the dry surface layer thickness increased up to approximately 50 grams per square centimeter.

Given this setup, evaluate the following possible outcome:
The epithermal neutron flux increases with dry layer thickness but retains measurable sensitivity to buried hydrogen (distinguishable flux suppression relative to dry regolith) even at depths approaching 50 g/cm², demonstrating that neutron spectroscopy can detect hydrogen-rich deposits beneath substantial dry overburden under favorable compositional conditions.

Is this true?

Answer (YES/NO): NO